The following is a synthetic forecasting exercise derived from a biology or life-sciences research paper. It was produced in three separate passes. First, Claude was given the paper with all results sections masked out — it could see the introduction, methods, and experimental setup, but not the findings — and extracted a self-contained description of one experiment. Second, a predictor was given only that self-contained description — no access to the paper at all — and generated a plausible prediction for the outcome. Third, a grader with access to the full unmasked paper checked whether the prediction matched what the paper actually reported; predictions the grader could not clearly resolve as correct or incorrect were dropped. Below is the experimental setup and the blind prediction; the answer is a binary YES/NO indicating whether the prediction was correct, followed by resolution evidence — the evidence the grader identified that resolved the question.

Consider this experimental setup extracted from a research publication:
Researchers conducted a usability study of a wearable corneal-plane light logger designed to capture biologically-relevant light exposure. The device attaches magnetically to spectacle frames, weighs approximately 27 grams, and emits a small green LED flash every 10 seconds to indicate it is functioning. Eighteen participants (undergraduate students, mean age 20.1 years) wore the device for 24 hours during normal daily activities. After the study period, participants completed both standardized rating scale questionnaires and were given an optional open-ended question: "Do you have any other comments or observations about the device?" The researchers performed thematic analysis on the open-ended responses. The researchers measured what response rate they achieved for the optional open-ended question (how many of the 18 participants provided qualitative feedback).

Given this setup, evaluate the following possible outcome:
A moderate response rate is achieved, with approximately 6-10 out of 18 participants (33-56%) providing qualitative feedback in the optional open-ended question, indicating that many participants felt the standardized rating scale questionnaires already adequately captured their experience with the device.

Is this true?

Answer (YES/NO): NO